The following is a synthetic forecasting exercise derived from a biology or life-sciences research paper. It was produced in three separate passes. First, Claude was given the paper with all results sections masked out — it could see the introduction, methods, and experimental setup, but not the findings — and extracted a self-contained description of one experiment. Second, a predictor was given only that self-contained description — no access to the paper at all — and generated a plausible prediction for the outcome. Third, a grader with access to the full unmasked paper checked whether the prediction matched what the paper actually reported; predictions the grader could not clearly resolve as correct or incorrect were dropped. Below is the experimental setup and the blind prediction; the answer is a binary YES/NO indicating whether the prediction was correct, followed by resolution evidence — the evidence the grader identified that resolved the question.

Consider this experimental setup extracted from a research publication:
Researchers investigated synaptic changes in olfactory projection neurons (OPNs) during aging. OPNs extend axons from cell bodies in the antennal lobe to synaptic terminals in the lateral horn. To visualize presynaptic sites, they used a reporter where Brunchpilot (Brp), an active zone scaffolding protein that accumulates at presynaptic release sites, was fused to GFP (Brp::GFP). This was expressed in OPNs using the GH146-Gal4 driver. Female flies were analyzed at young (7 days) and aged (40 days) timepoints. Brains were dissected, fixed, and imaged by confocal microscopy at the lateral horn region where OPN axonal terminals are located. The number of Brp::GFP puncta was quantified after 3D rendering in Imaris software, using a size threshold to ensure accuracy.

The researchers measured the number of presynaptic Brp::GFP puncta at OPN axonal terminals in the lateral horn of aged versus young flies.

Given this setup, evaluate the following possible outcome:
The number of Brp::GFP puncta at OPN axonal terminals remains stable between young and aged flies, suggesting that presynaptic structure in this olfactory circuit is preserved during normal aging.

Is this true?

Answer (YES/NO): NO